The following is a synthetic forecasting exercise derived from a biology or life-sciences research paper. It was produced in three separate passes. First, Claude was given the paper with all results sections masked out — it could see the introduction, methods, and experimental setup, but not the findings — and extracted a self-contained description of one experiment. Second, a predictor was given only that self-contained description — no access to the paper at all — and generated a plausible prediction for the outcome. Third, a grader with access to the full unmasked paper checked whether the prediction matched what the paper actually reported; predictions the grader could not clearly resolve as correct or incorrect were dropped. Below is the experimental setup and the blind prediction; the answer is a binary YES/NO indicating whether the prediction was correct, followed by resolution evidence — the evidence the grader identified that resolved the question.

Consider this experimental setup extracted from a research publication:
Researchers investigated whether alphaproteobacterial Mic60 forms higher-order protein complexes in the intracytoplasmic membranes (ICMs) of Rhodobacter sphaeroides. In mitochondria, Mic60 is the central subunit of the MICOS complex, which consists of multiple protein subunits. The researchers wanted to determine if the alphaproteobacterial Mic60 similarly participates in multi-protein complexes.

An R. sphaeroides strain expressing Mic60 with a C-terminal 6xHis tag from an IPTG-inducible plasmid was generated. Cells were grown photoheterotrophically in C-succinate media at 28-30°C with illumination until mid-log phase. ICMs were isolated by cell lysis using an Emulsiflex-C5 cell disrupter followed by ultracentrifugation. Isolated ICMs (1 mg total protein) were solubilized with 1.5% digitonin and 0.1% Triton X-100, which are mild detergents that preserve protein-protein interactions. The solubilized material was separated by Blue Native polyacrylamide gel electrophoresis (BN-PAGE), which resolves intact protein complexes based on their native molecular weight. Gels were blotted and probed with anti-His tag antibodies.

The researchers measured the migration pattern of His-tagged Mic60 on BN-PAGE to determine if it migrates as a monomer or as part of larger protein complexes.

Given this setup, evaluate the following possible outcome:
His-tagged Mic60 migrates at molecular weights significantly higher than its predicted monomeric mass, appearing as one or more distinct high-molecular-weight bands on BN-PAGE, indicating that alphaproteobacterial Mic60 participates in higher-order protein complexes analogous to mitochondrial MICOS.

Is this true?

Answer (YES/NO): YES